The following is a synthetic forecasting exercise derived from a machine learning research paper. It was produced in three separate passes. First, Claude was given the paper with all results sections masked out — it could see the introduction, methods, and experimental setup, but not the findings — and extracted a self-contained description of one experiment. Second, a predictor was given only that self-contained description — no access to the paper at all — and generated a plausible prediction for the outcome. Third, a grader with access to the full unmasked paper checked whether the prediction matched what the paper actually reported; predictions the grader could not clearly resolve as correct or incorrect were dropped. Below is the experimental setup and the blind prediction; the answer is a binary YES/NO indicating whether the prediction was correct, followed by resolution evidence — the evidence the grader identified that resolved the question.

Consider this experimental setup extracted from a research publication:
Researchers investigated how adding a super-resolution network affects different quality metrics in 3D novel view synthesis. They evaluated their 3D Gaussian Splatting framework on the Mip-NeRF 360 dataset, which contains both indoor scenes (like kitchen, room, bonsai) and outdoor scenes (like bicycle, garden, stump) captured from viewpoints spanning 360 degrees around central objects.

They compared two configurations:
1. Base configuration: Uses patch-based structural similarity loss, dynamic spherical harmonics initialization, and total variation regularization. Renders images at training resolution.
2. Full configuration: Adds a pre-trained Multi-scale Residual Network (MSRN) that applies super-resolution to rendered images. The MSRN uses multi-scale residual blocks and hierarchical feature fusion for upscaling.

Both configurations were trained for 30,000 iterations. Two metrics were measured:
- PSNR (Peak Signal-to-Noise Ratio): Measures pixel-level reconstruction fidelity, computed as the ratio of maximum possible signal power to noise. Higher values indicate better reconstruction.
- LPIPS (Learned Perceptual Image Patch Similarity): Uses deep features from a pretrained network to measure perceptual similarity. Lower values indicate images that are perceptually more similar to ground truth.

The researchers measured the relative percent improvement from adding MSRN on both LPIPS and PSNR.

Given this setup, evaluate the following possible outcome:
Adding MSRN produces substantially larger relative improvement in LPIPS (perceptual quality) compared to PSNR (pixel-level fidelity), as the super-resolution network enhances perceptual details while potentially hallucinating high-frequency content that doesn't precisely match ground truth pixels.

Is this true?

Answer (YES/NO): YES